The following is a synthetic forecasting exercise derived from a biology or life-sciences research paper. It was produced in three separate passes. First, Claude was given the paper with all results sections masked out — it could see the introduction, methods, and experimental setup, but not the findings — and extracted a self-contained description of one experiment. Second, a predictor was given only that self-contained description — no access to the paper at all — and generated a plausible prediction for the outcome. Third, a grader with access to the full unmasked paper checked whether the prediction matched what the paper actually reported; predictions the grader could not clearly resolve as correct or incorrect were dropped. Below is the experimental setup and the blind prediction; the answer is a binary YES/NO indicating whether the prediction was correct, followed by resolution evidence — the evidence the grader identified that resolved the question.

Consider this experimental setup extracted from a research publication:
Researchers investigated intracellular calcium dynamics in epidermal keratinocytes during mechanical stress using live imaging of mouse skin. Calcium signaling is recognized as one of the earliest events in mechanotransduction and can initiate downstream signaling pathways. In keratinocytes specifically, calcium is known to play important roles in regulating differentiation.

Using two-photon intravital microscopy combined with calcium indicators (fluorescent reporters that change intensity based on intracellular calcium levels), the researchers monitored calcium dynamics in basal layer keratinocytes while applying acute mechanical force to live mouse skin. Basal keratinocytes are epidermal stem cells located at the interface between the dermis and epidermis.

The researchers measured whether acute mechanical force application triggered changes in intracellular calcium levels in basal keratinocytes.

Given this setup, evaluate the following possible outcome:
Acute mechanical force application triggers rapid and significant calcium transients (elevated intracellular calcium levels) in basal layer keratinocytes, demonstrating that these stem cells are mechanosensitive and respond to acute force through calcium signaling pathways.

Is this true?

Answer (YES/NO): NO